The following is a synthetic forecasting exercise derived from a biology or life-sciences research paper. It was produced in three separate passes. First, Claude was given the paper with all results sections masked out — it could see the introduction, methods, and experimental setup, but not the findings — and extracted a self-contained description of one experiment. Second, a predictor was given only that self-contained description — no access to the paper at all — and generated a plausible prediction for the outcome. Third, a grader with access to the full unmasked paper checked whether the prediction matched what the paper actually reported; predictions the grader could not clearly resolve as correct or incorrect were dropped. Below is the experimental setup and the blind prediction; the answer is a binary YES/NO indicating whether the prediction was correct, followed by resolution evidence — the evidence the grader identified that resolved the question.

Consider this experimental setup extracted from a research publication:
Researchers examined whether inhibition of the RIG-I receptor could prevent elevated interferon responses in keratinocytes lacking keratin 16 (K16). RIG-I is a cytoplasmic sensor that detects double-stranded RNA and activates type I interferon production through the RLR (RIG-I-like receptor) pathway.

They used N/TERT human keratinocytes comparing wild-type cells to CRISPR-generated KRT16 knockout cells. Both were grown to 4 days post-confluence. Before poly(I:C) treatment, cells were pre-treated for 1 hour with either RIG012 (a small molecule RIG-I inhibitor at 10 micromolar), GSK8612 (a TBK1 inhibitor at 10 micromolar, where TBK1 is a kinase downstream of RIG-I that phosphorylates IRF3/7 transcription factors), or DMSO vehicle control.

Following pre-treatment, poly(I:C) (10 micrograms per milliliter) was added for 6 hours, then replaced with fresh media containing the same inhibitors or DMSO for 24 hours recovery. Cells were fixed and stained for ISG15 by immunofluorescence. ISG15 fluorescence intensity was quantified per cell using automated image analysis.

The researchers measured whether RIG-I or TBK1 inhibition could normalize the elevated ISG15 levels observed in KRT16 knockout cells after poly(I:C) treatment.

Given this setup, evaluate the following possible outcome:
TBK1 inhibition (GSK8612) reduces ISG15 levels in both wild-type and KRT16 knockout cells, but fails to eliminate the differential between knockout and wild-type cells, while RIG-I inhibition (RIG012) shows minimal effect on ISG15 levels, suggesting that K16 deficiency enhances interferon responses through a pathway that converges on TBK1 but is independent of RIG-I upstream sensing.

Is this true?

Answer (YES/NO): NO